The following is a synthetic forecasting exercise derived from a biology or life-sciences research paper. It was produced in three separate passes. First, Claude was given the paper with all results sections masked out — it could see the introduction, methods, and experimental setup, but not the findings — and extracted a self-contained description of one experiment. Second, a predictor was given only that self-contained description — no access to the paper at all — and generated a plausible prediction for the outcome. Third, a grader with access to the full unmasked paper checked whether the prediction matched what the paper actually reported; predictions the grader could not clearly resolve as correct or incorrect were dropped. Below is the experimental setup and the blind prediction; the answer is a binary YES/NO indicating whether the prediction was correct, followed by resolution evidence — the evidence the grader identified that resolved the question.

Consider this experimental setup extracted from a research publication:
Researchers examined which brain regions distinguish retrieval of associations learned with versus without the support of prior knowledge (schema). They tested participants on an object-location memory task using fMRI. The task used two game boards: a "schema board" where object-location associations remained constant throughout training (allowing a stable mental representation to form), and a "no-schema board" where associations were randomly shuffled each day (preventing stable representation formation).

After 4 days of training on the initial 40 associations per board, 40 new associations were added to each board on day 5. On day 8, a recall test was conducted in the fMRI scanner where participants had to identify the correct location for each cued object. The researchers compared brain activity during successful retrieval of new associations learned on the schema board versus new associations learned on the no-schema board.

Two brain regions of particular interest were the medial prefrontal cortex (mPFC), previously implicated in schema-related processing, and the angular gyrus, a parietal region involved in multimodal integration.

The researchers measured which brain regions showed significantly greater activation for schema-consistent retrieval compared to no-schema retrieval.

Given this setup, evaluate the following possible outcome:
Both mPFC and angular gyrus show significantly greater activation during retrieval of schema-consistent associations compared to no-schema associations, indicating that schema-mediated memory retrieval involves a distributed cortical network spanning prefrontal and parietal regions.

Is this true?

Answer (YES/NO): NO